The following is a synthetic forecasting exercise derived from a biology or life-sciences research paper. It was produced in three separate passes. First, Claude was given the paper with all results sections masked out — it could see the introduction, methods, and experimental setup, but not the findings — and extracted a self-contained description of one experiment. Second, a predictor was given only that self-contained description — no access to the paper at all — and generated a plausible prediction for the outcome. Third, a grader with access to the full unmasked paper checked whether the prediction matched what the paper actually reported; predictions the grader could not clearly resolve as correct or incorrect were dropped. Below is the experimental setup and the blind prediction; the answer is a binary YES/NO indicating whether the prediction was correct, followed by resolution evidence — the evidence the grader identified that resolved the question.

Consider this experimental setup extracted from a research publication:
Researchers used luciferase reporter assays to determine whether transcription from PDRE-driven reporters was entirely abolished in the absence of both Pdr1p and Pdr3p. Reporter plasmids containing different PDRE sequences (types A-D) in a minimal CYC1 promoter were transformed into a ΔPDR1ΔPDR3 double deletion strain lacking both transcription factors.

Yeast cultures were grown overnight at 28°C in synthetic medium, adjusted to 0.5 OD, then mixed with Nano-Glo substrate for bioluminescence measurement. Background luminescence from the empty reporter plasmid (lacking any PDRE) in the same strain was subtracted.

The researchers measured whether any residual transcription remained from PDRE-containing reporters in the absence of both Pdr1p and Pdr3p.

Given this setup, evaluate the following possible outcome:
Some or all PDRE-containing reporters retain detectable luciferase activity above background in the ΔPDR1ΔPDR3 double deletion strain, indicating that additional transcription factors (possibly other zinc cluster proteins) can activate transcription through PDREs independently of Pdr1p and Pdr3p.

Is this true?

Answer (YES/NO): NO